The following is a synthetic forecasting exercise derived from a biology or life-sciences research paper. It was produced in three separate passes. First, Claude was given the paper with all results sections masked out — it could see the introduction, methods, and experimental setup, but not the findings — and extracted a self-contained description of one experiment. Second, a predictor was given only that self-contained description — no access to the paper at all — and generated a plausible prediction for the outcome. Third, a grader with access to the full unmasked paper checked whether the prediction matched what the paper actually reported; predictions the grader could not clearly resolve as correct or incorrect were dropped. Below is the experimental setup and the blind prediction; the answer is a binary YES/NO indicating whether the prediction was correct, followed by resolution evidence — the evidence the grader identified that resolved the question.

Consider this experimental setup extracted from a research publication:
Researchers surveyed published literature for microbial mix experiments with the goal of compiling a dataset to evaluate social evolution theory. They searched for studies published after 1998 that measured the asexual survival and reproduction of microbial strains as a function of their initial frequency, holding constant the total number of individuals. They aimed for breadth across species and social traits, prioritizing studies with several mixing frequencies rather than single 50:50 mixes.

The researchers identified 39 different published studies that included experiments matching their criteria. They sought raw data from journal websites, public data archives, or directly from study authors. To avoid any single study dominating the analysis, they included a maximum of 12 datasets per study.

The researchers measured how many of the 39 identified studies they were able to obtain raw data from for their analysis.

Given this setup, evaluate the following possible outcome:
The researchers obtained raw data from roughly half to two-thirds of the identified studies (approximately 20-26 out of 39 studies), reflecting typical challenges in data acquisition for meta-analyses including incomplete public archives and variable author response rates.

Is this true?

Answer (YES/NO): YES